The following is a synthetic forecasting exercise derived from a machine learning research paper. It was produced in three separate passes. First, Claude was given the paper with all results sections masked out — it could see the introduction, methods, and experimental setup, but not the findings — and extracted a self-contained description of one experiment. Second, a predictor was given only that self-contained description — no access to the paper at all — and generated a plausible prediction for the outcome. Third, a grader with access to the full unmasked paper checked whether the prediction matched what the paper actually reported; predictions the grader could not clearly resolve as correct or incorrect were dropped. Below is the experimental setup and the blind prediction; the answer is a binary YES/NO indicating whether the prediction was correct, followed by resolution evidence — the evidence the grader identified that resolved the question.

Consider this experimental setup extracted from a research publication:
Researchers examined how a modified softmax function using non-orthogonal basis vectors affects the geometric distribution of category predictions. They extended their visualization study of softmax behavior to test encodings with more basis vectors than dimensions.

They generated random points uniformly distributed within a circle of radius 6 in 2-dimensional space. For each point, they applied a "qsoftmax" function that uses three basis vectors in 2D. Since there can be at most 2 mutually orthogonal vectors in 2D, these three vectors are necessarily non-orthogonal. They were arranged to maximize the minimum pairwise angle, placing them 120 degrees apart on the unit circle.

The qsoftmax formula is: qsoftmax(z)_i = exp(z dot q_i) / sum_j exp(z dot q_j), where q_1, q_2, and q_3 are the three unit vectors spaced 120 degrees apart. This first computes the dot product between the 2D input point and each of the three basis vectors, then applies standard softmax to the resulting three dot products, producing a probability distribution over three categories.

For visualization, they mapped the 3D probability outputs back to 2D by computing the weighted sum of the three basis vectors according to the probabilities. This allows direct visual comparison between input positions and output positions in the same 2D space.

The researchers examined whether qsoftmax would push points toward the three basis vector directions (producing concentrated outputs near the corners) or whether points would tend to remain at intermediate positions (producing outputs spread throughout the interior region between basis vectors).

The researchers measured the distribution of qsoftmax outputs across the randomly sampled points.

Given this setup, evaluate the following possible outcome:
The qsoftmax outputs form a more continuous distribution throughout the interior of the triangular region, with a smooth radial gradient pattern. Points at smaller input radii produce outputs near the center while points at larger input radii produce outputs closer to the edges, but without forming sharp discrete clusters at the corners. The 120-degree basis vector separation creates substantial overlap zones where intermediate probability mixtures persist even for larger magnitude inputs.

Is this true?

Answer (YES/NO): NO